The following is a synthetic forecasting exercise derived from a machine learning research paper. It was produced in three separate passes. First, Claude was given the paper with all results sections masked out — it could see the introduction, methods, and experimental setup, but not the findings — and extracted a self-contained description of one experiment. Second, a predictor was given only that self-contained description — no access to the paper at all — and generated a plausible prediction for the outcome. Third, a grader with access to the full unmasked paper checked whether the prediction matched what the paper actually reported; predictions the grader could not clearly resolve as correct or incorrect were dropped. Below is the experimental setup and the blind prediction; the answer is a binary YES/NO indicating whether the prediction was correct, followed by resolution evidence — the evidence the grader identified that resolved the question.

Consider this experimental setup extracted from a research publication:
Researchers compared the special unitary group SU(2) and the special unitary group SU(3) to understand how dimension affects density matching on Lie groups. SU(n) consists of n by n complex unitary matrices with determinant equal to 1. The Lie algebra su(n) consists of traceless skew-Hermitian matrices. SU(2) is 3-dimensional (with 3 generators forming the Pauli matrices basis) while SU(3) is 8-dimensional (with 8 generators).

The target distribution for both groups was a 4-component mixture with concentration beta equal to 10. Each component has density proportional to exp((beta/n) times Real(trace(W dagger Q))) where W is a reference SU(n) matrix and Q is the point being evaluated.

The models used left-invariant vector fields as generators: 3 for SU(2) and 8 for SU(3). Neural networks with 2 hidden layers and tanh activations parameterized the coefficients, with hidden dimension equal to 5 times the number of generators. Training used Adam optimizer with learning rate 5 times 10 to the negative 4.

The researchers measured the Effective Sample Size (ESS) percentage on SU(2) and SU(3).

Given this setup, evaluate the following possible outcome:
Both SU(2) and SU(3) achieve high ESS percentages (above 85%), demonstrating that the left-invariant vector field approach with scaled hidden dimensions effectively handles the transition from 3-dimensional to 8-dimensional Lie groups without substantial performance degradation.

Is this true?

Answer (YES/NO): YES